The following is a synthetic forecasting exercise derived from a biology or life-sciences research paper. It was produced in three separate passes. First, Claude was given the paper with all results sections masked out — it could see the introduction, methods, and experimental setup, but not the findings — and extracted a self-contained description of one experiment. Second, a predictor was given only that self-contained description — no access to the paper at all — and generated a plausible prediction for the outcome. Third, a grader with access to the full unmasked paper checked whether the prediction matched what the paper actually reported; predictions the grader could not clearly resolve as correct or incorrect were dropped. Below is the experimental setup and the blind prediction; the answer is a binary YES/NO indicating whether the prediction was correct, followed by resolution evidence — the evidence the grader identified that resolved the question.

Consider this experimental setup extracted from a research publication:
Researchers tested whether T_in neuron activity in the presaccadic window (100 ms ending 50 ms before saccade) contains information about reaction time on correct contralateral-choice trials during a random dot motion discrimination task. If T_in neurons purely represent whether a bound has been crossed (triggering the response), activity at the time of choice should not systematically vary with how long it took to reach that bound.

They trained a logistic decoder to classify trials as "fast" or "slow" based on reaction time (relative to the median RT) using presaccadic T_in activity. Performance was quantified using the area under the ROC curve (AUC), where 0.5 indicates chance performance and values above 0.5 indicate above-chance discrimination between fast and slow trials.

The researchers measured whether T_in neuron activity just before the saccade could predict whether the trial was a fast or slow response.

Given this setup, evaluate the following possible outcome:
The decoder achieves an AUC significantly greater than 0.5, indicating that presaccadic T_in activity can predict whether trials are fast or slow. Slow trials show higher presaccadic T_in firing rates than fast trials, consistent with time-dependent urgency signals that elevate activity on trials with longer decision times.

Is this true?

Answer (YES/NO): NO